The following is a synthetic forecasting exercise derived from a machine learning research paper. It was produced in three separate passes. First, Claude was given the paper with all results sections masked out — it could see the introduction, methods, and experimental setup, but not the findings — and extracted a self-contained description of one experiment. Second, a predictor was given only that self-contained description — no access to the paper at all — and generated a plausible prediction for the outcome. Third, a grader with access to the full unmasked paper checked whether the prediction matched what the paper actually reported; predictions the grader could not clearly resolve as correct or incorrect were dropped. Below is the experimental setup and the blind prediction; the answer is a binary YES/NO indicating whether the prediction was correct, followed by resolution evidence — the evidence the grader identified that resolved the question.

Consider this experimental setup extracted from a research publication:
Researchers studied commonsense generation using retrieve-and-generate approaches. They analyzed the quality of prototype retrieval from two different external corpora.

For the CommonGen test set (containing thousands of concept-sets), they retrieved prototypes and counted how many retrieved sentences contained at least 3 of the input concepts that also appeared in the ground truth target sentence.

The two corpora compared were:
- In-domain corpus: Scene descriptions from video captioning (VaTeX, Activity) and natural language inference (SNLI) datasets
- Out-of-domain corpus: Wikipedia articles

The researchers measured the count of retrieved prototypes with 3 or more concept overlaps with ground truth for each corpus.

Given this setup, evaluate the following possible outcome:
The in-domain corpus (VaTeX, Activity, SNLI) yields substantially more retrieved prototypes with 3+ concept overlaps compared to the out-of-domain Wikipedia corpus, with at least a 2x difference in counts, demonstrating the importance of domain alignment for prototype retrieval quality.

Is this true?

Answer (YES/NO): NO